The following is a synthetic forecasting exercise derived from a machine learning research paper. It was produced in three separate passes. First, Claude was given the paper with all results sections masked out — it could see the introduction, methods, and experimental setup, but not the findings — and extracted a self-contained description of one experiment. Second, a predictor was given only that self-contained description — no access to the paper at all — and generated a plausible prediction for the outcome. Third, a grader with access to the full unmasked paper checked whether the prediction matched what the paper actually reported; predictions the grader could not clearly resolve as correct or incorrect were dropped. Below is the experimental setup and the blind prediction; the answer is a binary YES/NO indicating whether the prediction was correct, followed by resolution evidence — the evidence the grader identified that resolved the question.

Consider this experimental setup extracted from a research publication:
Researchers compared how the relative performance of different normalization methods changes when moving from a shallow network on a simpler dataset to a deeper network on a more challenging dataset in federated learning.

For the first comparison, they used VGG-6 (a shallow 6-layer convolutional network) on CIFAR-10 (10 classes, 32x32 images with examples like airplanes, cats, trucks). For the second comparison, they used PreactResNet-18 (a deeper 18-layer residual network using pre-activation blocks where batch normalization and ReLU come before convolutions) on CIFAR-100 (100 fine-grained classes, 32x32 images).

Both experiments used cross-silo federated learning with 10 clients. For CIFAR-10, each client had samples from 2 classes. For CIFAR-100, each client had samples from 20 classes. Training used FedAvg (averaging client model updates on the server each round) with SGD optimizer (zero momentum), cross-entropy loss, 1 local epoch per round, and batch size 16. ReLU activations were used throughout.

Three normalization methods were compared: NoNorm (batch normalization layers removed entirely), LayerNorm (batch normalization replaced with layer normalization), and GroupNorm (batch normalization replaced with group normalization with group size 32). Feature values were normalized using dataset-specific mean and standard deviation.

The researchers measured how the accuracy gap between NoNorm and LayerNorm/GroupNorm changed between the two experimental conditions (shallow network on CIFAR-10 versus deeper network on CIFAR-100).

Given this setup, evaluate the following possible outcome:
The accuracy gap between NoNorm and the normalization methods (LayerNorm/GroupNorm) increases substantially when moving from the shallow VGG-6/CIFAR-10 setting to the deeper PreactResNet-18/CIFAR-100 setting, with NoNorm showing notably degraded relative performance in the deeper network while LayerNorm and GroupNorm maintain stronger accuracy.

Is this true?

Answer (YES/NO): YES